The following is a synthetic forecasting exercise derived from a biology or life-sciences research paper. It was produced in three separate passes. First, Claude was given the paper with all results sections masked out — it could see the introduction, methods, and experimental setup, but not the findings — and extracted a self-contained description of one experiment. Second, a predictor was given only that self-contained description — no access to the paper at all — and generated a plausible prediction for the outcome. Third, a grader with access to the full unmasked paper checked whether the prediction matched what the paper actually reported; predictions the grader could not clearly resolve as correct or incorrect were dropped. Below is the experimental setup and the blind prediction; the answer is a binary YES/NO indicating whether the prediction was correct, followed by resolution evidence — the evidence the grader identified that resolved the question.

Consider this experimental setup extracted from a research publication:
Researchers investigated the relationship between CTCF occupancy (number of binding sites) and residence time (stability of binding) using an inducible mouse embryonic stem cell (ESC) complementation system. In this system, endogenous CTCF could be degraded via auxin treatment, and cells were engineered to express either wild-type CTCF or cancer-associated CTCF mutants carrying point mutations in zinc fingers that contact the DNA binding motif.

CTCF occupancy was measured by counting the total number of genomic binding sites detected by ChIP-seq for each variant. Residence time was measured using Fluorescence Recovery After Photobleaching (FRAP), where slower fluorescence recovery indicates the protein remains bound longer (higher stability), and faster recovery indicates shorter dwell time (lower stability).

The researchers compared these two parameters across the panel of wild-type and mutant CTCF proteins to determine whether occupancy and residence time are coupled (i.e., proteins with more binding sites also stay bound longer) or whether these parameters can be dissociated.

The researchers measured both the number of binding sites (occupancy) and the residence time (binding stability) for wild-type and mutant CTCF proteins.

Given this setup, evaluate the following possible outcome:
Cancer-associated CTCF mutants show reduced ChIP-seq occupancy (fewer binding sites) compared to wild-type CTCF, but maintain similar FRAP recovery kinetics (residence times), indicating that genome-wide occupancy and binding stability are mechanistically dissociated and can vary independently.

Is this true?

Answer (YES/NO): NO